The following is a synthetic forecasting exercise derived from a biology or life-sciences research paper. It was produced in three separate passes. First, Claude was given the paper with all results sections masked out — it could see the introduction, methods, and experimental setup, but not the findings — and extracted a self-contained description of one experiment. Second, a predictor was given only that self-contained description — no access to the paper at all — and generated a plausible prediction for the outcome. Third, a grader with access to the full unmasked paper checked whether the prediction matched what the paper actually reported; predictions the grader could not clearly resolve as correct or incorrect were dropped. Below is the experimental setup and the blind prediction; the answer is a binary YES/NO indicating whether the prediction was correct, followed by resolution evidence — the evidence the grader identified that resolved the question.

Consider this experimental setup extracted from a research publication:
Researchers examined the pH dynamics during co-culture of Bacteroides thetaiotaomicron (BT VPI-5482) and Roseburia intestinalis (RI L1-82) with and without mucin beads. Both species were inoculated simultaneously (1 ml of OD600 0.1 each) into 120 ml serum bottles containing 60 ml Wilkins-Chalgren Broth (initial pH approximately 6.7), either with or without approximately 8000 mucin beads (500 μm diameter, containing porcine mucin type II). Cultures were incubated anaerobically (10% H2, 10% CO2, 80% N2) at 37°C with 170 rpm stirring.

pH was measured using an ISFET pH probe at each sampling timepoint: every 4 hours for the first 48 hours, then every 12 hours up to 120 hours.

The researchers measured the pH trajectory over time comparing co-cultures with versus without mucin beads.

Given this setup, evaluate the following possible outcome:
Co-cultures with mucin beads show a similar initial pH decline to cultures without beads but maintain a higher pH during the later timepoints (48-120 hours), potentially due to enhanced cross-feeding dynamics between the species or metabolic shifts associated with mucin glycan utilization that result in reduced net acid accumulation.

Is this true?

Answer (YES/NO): NO